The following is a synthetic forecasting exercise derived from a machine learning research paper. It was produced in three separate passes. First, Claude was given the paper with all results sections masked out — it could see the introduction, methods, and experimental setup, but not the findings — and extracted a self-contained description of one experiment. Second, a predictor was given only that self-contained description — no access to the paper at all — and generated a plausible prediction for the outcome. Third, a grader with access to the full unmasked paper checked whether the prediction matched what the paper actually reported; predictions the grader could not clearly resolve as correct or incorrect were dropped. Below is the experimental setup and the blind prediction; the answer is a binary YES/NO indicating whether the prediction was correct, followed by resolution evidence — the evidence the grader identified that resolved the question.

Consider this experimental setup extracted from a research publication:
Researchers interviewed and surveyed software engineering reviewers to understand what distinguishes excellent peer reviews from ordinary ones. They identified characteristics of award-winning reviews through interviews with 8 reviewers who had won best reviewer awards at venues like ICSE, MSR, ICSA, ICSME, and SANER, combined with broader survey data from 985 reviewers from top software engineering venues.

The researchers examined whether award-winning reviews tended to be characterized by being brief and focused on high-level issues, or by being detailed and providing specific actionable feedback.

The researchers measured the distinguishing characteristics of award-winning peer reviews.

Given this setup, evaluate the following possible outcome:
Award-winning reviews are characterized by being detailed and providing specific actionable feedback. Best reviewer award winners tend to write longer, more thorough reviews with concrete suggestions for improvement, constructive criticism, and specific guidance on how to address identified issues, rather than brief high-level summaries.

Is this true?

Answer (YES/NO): YES